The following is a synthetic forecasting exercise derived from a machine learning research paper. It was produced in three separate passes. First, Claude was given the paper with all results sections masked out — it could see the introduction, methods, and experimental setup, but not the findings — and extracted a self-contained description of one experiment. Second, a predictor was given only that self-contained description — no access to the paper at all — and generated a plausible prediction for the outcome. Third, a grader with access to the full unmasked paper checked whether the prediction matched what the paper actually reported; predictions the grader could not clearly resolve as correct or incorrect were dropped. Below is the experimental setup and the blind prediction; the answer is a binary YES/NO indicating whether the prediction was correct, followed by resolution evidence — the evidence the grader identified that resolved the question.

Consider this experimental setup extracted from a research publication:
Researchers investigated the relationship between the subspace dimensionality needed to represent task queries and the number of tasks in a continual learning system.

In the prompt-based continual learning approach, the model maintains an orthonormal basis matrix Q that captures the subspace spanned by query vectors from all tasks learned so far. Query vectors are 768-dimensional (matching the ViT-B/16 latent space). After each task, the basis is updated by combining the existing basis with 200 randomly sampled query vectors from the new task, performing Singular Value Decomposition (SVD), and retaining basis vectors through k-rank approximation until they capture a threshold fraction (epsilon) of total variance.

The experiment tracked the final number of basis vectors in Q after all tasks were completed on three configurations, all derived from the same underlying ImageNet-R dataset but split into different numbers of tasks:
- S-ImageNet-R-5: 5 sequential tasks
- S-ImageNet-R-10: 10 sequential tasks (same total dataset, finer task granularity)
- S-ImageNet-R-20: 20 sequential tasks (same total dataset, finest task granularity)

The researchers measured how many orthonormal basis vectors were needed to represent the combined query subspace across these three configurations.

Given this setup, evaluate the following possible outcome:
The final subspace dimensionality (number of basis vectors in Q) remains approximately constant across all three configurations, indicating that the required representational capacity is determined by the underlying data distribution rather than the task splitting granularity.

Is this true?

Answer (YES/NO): YES